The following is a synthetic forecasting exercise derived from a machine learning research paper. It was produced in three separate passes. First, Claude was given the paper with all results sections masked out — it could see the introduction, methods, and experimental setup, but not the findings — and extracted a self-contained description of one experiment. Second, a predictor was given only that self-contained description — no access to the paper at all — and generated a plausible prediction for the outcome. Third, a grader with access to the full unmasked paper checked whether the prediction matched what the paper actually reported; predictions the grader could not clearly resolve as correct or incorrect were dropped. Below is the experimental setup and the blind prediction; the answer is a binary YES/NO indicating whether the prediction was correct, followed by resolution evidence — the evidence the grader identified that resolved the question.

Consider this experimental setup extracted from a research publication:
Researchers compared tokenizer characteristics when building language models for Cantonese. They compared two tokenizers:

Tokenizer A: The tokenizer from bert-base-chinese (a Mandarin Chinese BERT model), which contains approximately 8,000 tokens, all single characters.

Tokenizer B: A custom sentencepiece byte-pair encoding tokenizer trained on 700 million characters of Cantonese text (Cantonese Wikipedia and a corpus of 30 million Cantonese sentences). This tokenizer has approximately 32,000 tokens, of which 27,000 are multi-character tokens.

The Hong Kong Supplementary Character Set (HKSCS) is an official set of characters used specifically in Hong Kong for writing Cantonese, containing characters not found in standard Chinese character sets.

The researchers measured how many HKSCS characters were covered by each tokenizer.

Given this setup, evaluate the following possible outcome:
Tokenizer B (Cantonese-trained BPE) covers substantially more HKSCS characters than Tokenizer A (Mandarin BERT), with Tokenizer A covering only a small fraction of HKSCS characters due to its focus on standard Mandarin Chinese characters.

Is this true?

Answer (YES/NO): NO